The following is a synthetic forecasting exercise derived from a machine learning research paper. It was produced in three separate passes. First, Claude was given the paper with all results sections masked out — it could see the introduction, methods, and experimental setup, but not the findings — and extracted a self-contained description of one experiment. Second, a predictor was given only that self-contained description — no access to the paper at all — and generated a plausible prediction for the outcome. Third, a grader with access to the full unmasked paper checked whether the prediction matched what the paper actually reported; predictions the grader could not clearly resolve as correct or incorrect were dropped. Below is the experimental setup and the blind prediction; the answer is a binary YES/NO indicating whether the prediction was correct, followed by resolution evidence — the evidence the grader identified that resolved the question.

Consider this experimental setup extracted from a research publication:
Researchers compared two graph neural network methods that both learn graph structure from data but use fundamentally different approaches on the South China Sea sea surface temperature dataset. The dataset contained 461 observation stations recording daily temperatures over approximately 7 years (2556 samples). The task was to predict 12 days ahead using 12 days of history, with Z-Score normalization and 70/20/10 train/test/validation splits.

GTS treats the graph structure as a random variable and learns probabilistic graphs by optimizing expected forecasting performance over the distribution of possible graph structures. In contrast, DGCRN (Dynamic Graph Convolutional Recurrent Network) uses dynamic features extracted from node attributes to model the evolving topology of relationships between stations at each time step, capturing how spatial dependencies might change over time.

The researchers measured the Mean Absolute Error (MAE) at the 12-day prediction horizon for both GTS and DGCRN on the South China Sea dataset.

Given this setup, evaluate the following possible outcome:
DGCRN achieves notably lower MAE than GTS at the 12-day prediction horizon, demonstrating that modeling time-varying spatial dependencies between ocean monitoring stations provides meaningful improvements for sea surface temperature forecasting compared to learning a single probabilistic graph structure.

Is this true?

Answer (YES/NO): NO